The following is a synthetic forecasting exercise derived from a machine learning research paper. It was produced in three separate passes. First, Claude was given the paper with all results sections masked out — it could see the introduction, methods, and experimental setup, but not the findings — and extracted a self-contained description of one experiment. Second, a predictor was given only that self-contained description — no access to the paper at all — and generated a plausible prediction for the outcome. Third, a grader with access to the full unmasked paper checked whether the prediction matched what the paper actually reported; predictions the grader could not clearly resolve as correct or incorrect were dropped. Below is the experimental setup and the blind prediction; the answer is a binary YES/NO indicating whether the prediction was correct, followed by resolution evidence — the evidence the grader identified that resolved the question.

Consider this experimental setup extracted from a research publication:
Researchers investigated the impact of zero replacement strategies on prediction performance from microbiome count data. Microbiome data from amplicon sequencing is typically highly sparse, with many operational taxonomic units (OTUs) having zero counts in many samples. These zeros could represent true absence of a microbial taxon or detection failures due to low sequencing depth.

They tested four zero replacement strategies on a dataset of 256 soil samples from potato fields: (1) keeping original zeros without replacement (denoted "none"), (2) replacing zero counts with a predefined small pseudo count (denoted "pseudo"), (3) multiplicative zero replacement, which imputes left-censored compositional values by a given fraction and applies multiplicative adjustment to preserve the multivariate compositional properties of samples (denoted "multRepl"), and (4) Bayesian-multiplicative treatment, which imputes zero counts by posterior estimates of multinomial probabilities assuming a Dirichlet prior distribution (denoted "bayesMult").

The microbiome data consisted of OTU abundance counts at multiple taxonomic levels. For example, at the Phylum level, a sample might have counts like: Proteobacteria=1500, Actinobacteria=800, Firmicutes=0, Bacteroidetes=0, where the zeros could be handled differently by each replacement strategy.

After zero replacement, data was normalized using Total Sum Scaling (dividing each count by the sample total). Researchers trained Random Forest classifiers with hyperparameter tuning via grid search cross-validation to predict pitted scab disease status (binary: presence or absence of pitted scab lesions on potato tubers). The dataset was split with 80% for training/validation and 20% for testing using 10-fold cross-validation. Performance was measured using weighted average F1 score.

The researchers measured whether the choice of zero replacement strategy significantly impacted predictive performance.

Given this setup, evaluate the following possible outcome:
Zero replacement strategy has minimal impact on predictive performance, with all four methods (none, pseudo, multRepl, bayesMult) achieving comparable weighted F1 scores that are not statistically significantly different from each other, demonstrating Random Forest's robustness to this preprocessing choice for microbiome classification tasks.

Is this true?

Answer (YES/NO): NO